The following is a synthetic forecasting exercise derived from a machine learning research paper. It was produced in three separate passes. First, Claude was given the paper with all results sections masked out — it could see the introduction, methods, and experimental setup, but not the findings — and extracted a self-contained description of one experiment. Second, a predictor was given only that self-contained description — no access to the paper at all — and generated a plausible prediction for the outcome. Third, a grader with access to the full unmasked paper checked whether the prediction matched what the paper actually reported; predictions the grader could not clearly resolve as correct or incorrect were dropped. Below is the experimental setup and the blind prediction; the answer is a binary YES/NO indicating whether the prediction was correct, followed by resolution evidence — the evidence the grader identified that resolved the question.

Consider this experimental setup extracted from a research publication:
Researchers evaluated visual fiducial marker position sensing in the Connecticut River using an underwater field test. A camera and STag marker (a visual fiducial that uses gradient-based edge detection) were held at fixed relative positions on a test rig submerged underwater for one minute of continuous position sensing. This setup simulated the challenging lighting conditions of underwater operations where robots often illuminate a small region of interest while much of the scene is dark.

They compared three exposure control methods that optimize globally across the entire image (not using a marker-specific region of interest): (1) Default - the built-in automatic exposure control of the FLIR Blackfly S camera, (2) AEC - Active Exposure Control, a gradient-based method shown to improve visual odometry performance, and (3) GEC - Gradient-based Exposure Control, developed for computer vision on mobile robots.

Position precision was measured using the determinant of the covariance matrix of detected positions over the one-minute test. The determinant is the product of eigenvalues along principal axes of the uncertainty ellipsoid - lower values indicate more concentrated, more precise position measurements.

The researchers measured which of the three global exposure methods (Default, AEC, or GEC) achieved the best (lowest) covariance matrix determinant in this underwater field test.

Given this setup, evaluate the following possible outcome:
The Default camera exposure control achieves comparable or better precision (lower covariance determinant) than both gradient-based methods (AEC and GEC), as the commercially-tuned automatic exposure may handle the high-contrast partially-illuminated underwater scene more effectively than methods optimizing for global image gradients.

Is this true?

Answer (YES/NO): NO